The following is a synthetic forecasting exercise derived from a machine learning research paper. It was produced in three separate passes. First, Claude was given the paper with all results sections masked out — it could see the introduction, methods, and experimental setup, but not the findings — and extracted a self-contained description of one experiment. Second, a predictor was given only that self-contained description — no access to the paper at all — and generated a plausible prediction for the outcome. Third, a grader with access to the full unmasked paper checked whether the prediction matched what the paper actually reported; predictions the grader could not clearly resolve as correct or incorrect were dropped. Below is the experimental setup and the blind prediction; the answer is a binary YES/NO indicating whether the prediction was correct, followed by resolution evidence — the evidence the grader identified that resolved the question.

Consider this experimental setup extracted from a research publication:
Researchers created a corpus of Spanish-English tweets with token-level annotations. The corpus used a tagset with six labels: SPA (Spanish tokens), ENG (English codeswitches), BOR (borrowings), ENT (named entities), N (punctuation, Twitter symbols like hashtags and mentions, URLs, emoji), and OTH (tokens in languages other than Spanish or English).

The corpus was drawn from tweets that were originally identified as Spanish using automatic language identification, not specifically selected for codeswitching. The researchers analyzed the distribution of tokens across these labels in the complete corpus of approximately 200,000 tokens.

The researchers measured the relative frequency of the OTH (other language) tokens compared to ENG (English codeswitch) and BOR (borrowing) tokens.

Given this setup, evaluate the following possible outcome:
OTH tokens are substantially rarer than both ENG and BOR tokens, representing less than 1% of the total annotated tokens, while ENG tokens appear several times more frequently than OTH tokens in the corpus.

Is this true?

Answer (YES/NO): YES